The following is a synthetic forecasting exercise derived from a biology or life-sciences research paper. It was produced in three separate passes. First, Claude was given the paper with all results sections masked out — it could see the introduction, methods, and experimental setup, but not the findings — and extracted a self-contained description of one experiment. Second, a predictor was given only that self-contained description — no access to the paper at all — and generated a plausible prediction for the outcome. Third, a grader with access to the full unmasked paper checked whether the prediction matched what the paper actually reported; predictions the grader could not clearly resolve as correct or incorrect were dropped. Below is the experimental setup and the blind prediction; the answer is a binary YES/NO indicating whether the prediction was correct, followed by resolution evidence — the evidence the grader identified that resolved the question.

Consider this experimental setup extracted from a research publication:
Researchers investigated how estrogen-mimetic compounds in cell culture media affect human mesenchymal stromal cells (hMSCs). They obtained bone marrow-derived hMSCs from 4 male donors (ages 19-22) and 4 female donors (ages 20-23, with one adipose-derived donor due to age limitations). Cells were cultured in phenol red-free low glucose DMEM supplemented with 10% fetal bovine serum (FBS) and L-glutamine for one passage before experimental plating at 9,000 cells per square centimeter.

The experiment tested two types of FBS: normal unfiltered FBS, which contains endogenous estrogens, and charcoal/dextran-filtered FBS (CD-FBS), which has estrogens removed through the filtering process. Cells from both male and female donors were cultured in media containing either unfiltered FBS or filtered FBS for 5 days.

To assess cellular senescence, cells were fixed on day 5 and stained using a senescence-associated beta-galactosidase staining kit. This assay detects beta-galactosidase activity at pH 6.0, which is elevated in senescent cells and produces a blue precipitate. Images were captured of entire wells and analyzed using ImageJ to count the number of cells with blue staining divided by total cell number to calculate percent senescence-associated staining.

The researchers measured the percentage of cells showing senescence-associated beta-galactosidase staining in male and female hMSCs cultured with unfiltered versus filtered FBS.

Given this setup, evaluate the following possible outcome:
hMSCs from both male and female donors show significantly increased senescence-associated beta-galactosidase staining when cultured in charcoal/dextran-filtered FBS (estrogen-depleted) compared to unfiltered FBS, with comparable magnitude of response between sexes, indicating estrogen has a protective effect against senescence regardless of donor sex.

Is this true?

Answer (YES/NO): NO